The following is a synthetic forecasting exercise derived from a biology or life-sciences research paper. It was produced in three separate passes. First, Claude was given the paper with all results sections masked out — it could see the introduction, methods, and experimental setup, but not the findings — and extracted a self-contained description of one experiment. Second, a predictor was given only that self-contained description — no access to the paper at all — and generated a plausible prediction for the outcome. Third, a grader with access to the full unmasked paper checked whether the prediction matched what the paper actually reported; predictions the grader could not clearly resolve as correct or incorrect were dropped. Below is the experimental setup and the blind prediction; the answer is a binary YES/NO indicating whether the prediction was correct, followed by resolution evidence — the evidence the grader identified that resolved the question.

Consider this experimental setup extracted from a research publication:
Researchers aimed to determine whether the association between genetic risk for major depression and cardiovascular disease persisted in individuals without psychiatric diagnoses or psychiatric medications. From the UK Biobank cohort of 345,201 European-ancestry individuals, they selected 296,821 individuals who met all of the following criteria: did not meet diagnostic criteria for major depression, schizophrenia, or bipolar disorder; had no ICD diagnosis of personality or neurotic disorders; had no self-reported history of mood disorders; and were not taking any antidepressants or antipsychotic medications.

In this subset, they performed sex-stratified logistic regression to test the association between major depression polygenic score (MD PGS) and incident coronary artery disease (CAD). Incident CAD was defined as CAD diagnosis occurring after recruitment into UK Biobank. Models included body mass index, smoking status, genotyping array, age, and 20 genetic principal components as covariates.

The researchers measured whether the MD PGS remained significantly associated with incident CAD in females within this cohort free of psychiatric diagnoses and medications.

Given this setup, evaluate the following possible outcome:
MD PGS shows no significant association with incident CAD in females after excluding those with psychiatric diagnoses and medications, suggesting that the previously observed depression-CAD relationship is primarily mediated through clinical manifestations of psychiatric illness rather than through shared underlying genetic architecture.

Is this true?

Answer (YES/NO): NO